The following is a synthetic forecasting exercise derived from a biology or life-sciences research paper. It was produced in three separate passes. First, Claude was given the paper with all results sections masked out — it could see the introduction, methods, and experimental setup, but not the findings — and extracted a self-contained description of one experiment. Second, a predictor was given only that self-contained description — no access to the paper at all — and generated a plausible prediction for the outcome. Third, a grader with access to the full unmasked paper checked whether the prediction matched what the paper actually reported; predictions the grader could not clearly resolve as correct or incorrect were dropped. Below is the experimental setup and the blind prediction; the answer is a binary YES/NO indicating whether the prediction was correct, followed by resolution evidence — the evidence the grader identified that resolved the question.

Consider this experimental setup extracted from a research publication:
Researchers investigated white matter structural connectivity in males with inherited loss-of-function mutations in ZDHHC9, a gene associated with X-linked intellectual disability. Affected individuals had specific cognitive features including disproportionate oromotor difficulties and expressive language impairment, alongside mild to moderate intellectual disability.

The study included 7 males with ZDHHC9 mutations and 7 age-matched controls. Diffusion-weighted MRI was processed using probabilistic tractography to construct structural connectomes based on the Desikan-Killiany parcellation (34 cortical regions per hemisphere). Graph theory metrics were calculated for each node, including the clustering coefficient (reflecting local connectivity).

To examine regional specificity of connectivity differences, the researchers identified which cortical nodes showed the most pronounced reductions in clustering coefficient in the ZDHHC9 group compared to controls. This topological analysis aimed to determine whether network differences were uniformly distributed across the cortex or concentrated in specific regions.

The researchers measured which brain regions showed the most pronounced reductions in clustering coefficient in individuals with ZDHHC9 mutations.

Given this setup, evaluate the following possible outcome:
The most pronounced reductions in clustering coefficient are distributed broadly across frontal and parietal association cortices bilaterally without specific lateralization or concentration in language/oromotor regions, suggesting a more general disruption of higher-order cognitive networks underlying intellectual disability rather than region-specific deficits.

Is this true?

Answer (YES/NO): NO